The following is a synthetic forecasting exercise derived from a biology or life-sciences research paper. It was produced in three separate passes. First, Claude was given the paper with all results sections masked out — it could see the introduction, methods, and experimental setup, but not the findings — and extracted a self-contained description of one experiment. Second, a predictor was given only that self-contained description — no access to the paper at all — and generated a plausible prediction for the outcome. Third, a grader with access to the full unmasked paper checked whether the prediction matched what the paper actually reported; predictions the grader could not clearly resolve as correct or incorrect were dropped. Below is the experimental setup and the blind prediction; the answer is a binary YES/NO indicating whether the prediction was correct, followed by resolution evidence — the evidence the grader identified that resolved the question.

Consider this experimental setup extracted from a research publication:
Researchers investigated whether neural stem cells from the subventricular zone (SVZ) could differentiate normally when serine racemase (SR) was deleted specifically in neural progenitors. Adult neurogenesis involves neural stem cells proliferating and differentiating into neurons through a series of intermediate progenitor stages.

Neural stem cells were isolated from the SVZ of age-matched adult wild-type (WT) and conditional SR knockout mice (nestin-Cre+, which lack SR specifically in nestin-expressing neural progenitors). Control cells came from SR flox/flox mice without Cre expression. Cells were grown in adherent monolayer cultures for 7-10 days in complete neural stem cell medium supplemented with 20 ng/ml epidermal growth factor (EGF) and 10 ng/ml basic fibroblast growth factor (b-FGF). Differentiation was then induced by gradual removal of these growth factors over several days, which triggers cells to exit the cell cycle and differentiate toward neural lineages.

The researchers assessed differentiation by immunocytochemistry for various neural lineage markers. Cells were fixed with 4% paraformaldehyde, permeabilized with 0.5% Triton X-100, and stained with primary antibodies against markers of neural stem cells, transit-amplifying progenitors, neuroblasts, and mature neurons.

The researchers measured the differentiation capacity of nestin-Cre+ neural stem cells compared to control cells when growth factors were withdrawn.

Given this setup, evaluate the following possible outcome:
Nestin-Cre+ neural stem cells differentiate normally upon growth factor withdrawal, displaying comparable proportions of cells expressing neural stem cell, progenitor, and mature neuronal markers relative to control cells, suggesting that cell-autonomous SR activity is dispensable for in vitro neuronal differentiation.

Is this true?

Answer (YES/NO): NO